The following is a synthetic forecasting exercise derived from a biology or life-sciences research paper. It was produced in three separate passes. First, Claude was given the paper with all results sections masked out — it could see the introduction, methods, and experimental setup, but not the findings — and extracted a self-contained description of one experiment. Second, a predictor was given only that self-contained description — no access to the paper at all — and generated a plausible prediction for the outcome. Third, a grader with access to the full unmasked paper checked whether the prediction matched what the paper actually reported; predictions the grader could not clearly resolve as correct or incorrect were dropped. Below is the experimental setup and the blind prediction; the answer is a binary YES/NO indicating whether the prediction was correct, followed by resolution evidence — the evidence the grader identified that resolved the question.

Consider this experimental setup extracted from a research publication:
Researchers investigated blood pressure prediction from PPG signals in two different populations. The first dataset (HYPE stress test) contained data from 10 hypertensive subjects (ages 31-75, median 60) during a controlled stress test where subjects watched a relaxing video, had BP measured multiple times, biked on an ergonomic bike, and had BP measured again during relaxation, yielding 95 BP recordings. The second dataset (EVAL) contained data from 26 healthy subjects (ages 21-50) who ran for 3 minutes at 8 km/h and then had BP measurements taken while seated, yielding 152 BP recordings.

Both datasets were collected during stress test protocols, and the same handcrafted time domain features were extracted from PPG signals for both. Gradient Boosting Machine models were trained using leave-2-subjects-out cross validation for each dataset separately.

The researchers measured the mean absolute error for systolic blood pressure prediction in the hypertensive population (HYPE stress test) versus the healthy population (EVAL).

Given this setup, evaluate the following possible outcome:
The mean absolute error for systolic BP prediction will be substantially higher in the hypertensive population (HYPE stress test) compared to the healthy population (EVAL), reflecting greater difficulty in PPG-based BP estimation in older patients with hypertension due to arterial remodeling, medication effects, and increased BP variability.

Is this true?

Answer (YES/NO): NO